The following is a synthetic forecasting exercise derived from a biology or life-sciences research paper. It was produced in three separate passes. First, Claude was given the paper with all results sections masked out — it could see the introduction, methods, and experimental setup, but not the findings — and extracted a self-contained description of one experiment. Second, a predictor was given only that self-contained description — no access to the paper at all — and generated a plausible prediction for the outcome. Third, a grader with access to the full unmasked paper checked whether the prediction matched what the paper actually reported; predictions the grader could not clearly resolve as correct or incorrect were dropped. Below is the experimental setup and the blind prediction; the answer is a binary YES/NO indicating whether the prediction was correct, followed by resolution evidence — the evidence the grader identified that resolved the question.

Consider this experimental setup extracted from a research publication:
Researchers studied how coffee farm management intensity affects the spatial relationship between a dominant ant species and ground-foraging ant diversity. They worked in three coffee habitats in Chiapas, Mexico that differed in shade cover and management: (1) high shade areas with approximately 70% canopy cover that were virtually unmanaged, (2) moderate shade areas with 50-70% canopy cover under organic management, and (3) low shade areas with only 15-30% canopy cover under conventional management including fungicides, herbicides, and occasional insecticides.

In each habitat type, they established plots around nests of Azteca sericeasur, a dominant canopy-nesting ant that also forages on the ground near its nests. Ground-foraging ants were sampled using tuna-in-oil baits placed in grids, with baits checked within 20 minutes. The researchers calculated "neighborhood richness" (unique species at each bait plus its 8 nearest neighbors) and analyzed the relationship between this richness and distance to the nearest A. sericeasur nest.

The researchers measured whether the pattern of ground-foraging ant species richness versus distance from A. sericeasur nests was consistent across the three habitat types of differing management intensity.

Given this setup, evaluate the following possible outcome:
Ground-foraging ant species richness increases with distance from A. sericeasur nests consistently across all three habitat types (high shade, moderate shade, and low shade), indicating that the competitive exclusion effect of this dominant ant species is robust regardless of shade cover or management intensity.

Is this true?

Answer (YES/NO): NO